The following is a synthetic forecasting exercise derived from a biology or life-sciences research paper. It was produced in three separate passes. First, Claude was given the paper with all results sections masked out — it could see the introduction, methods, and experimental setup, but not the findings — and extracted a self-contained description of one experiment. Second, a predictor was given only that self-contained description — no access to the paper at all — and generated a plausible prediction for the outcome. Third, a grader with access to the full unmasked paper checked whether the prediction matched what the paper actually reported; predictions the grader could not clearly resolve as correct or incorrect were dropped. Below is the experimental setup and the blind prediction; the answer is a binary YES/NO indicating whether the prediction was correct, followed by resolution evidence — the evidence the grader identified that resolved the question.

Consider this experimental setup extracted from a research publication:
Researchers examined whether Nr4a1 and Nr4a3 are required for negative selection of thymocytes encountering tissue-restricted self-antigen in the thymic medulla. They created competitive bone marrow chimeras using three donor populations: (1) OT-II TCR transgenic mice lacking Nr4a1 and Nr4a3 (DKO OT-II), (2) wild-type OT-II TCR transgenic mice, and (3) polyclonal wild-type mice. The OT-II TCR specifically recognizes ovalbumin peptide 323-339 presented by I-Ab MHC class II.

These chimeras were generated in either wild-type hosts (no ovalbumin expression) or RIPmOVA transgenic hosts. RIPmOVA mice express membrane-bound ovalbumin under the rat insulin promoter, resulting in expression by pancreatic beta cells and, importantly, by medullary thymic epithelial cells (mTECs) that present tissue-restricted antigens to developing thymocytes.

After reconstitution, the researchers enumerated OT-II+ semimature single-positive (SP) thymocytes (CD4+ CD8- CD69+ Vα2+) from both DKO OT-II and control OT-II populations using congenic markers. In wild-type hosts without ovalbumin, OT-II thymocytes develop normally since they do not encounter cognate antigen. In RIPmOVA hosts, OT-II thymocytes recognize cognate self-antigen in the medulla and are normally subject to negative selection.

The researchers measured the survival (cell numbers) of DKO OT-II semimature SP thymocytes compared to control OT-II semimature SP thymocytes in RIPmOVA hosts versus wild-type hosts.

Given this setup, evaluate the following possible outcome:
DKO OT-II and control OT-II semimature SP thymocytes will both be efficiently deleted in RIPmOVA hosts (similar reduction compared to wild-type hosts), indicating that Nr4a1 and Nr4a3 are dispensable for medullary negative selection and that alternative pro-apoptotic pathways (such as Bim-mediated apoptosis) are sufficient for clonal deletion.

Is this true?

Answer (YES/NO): NO